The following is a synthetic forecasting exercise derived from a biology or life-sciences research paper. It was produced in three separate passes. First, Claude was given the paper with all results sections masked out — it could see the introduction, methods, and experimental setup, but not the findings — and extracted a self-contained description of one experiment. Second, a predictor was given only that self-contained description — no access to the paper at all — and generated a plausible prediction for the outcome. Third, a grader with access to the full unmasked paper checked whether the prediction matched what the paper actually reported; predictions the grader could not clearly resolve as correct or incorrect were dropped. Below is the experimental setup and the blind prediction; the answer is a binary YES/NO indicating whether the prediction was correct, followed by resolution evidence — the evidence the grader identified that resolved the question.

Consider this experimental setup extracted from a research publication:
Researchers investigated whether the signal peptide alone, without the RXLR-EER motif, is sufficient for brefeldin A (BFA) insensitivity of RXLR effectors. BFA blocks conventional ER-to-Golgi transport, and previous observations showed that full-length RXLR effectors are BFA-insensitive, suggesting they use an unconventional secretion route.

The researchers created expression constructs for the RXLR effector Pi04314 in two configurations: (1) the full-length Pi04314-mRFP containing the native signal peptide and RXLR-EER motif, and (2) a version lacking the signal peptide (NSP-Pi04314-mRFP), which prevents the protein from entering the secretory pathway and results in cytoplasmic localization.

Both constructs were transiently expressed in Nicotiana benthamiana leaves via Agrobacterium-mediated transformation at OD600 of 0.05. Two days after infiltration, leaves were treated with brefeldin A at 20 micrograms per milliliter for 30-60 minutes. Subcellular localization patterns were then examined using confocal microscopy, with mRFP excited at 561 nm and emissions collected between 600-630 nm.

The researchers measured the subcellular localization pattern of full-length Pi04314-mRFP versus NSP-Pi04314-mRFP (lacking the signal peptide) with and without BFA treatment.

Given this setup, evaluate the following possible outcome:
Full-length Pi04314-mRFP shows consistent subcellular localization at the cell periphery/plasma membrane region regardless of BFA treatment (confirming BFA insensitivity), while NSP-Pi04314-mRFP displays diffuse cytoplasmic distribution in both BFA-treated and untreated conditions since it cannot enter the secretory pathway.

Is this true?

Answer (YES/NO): NO